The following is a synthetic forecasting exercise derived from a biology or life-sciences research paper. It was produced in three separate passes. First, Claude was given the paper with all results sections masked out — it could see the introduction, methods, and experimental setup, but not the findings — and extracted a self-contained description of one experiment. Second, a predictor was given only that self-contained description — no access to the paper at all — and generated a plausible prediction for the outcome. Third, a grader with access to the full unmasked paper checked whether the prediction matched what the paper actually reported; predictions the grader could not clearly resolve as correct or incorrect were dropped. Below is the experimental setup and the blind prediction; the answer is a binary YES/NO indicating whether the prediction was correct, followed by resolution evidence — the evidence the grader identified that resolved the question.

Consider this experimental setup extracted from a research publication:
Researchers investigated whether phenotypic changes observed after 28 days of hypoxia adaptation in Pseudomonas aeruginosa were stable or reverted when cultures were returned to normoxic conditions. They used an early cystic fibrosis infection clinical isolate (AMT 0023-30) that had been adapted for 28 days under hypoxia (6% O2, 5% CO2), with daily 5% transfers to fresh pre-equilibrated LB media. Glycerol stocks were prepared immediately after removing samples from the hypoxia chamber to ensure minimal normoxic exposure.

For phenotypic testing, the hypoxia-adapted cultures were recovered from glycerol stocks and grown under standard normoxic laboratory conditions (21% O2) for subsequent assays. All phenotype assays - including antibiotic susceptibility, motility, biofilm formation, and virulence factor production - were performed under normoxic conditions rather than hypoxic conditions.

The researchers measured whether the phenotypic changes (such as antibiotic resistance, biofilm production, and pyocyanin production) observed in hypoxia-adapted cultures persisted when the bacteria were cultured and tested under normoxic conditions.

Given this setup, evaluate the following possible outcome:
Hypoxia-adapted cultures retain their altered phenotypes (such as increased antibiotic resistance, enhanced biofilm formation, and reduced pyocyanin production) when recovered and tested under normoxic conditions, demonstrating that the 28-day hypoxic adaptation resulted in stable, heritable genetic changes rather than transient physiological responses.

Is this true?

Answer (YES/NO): YES